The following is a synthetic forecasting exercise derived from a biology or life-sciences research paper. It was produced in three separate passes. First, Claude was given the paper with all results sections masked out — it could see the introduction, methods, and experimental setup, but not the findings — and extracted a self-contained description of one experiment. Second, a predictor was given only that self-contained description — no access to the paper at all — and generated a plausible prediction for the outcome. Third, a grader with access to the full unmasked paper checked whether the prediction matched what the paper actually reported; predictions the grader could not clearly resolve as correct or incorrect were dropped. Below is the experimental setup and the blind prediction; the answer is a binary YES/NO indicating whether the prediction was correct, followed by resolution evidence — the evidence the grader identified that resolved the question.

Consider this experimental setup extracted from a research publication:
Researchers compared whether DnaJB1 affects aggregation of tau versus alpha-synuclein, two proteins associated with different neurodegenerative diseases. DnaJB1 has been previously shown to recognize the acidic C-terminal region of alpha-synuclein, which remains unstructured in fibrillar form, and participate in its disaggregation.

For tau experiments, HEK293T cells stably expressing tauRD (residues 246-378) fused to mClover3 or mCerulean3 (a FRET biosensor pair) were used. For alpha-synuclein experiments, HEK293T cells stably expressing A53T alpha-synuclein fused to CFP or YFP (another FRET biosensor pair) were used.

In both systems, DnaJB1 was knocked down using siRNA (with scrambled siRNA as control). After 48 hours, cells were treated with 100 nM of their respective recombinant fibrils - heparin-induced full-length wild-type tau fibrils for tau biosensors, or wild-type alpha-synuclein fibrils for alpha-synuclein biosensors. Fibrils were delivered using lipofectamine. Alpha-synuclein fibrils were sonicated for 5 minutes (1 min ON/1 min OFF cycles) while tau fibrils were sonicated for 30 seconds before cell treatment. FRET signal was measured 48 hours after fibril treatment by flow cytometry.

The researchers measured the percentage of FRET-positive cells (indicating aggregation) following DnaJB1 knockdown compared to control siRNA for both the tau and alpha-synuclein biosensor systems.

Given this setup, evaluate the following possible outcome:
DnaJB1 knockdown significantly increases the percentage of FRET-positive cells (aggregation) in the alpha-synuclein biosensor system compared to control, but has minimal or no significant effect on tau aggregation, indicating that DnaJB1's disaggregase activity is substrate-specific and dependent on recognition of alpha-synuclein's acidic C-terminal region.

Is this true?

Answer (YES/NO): NO